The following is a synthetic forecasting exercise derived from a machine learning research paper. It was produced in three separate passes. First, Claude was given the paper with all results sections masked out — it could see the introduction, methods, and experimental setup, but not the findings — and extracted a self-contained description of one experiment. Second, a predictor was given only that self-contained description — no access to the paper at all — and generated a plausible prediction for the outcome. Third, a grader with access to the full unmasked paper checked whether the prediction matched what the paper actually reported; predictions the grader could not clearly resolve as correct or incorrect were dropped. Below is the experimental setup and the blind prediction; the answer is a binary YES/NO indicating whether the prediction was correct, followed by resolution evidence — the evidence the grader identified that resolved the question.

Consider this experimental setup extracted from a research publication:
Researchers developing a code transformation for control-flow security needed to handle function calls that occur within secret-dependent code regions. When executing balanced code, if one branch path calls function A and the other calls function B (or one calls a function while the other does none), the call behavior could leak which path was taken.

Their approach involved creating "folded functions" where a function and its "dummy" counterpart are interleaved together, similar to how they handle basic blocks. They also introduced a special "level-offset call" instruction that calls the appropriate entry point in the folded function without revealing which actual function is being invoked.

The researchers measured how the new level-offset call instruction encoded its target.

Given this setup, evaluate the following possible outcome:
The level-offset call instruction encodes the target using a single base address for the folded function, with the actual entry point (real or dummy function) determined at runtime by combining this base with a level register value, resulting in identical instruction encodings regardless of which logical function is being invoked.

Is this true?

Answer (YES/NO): NO